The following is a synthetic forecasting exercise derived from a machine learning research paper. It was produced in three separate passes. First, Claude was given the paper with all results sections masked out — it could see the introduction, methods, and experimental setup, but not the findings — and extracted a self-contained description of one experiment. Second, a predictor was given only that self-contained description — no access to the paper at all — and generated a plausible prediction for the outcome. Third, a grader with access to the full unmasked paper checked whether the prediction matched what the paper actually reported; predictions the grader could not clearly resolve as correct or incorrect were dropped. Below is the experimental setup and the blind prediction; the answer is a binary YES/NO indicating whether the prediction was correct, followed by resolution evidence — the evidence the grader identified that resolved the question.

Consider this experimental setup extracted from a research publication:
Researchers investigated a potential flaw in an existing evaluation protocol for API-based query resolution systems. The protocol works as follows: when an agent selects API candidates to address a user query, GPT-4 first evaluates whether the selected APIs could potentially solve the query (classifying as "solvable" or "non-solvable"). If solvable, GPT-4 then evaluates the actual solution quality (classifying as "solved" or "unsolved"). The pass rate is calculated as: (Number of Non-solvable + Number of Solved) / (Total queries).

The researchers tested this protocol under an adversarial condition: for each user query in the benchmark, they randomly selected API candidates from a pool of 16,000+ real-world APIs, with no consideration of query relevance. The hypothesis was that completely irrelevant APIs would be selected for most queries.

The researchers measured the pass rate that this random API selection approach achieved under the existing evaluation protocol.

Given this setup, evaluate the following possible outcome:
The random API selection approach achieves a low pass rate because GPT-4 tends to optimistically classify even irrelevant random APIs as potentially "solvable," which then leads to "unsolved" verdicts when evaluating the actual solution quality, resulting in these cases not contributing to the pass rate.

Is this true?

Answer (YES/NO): NO